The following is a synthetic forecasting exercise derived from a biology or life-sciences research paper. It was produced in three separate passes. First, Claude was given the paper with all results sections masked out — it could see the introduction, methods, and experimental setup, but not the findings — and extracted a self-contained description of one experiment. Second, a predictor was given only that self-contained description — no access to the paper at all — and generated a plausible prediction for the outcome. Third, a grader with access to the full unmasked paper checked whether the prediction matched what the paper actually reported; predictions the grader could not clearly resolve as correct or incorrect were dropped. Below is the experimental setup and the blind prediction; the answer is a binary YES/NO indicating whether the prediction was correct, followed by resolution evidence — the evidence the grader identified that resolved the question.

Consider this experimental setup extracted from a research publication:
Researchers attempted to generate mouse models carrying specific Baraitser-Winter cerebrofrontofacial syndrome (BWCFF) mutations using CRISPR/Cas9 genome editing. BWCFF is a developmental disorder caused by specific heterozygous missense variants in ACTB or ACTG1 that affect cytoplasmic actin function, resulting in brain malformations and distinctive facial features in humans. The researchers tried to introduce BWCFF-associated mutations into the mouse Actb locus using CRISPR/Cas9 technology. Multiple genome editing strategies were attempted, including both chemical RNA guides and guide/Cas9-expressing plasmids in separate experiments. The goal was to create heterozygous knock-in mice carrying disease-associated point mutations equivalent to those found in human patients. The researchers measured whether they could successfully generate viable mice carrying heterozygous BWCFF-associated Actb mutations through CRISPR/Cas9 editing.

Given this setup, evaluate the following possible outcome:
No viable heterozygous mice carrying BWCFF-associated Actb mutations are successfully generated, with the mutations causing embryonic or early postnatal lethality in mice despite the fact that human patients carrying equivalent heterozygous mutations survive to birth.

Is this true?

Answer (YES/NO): NO